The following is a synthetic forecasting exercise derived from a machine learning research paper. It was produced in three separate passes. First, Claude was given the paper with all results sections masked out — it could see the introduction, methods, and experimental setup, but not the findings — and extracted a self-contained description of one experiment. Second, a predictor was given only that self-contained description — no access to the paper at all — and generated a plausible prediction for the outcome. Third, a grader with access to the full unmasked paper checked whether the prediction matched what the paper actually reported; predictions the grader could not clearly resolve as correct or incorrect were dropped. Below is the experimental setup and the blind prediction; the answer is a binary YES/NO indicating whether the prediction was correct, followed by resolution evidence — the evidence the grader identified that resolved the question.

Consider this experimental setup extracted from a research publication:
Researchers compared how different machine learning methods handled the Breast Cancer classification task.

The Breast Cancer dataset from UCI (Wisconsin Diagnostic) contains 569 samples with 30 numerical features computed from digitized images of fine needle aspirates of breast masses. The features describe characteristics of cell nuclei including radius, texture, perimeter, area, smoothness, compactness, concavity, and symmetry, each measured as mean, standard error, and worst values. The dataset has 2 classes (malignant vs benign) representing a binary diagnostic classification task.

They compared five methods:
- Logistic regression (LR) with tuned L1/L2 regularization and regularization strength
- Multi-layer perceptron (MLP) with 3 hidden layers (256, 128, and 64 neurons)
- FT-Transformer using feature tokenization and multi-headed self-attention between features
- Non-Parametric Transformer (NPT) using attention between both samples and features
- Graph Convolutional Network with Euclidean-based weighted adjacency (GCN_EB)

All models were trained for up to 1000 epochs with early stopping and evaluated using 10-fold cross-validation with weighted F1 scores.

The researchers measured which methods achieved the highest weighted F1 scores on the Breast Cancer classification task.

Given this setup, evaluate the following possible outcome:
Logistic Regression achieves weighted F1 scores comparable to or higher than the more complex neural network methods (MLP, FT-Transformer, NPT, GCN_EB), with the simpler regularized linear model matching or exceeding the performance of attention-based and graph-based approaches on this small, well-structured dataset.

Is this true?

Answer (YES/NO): NO